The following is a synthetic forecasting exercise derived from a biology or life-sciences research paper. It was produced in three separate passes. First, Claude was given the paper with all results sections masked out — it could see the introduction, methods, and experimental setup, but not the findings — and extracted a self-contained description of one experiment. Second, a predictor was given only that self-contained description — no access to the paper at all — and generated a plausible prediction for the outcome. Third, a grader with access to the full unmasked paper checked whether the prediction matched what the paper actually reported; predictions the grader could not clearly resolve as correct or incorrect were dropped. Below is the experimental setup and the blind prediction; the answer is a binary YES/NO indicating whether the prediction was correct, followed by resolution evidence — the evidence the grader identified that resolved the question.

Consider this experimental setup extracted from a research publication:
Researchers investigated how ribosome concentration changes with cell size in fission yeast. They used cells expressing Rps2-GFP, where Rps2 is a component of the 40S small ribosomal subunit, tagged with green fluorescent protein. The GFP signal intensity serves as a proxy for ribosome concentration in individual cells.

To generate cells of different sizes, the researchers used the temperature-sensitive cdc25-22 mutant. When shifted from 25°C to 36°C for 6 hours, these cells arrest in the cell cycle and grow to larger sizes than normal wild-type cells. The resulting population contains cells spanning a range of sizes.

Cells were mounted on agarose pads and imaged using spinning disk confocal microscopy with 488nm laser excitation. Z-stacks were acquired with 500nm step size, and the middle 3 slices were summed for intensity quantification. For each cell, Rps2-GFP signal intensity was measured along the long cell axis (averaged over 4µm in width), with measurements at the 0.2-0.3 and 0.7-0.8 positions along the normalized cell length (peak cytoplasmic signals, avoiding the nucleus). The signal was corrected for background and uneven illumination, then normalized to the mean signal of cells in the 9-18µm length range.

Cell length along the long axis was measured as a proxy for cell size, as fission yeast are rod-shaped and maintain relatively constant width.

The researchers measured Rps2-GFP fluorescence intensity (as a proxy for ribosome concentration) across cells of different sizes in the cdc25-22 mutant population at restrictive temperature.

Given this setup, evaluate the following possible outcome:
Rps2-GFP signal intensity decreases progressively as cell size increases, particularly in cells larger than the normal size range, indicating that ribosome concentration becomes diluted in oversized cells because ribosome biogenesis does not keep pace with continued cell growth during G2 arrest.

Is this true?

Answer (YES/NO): YES